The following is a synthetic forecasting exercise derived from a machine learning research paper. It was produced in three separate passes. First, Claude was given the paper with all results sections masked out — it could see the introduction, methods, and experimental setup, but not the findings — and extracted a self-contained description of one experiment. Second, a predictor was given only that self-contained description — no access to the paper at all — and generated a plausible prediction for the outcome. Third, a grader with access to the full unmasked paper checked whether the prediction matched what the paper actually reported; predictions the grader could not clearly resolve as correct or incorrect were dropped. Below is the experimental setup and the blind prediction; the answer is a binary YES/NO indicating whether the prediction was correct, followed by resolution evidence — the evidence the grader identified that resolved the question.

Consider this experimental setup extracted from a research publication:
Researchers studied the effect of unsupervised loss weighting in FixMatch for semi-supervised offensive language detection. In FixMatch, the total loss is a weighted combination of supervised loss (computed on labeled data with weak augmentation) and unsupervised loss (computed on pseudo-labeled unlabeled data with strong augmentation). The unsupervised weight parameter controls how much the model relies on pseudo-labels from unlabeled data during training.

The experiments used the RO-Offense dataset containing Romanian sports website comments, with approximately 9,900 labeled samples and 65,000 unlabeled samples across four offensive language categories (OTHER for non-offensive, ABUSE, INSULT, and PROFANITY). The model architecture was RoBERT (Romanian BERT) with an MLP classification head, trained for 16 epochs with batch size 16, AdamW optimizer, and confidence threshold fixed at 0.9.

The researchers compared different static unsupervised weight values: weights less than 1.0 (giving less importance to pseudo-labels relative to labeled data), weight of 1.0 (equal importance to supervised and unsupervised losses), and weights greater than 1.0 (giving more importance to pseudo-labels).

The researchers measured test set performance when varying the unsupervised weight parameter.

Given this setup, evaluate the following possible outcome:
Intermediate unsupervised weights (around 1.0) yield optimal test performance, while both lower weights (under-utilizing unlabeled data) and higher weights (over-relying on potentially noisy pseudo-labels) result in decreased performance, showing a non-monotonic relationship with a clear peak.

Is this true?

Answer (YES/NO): YES